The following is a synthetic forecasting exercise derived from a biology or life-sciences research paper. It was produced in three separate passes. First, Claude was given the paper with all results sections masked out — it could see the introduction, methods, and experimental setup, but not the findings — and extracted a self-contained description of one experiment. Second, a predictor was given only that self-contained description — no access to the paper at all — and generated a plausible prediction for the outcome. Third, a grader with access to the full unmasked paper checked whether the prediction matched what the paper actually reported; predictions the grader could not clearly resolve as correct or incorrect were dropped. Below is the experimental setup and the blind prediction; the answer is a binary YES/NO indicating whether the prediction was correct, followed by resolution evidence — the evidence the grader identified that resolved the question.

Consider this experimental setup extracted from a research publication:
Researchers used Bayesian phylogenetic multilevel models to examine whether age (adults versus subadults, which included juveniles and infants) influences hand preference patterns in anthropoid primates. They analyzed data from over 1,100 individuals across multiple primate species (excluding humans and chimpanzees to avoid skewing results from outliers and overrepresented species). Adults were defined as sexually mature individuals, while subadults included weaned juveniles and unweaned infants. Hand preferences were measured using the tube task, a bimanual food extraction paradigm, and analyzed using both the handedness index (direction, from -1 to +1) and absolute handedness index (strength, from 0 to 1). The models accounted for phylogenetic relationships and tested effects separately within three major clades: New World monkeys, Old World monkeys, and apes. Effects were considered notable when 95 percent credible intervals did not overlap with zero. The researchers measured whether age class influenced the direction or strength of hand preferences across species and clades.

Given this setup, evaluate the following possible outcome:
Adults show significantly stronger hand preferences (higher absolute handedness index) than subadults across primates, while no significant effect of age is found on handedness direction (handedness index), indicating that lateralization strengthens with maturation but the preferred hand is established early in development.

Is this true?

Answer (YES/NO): NO